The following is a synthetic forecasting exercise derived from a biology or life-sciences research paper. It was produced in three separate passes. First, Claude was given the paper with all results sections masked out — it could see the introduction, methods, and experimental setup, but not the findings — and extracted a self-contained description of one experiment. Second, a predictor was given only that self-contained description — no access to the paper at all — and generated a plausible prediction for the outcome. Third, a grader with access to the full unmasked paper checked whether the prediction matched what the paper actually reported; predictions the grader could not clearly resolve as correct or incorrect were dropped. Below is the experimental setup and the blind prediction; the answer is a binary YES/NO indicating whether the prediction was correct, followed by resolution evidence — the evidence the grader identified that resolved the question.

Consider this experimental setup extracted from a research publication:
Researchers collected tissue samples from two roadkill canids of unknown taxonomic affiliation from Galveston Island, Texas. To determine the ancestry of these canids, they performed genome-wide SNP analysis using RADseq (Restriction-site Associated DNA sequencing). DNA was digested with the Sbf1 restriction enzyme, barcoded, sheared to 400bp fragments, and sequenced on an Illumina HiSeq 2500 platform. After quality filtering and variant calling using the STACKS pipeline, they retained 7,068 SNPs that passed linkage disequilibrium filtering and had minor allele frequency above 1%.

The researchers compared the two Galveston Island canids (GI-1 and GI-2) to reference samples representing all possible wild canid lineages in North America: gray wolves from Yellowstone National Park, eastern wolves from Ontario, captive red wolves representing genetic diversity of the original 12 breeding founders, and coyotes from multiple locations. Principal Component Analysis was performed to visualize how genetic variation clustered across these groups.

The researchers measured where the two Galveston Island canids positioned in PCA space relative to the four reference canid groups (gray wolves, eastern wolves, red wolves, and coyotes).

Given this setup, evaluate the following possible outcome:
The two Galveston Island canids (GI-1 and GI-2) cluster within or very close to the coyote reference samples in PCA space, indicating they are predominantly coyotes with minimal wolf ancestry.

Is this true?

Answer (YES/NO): NO